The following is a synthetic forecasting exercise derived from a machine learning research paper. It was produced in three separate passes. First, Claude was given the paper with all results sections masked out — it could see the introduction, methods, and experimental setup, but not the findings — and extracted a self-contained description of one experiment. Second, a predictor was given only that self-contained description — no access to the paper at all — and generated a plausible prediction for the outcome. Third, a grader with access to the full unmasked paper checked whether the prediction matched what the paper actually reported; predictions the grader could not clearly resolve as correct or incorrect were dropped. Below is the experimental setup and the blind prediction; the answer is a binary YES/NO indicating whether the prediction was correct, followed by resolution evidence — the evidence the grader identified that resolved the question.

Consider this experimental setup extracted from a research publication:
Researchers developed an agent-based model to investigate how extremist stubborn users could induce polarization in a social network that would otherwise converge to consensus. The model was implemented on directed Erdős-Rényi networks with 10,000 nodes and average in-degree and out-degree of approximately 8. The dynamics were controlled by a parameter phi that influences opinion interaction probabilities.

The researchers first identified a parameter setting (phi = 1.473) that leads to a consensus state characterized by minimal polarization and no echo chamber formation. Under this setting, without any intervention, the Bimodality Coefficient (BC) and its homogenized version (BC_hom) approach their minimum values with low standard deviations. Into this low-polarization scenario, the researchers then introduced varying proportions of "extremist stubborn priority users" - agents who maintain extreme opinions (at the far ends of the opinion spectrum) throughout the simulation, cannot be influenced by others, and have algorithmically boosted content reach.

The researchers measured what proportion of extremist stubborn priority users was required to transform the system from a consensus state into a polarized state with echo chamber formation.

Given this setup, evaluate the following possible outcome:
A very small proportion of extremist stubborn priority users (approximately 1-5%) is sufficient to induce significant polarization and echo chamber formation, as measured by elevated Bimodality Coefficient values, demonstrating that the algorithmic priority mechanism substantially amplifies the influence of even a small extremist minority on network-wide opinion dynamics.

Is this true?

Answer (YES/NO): YES